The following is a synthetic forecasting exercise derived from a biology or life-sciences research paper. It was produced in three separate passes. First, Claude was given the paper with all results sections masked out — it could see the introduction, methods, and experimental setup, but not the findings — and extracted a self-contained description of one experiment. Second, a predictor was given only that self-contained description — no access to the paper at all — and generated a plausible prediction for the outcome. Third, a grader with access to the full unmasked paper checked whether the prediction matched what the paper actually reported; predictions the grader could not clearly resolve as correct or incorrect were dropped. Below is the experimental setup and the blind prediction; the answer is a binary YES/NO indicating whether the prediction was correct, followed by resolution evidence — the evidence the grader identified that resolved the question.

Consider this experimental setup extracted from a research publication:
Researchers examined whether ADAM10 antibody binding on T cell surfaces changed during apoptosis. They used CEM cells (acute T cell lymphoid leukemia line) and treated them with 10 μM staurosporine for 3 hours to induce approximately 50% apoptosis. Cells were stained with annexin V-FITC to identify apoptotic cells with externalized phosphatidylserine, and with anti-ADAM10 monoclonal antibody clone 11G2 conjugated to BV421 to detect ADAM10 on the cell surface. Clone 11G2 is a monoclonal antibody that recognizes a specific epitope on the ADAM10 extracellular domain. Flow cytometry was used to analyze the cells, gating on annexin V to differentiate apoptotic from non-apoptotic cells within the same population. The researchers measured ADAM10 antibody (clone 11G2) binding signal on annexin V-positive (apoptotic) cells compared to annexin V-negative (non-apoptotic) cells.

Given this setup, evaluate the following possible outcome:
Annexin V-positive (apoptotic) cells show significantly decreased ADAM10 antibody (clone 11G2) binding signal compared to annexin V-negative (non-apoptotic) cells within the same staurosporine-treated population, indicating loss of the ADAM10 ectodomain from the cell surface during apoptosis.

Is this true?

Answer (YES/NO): NO